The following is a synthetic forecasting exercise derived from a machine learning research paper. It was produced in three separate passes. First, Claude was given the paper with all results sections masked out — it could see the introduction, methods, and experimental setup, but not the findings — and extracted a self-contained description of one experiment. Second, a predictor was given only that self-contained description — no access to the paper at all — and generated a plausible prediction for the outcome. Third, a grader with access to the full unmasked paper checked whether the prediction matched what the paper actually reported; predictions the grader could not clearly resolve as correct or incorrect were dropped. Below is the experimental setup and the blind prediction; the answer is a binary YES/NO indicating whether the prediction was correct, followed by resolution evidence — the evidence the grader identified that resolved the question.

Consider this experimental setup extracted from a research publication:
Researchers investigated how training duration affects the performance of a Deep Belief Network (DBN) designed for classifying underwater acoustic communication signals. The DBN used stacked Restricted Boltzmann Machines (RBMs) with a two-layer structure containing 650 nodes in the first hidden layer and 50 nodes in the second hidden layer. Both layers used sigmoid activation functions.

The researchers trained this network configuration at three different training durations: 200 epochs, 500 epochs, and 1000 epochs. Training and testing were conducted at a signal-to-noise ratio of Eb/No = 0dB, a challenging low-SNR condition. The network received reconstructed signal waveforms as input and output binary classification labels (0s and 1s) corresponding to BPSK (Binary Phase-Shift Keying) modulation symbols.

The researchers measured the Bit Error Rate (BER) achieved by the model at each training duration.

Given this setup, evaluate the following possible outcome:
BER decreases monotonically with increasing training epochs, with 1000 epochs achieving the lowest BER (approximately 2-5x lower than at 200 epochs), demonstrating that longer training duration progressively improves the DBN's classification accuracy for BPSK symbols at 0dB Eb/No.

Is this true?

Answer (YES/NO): NO